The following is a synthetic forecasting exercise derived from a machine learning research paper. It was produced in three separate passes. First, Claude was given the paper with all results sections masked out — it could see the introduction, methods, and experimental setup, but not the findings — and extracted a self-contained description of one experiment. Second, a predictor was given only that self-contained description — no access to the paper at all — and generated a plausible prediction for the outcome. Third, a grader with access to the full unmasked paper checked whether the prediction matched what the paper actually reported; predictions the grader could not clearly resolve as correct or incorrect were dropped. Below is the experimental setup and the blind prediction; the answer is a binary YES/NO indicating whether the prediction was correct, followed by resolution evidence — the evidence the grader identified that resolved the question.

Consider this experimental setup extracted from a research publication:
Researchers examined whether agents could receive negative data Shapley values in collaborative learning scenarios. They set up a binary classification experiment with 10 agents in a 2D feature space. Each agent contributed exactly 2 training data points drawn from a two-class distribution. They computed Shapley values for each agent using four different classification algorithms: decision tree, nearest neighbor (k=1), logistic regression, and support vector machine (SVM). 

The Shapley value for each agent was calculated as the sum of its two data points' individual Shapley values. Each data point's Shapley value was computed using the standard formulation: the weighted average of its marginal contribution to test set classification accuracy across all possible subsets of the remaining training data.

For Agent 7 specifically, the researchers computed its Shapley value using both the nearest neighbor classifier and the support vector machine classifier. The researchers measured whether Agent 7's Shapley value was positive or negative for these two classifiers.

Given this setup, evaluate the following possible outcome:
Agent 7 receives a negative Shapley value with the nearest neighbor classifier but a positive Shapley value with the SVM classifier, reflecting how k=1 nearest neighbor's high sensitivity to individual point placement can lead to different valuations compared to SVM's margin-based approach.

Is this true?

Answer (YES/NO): NO